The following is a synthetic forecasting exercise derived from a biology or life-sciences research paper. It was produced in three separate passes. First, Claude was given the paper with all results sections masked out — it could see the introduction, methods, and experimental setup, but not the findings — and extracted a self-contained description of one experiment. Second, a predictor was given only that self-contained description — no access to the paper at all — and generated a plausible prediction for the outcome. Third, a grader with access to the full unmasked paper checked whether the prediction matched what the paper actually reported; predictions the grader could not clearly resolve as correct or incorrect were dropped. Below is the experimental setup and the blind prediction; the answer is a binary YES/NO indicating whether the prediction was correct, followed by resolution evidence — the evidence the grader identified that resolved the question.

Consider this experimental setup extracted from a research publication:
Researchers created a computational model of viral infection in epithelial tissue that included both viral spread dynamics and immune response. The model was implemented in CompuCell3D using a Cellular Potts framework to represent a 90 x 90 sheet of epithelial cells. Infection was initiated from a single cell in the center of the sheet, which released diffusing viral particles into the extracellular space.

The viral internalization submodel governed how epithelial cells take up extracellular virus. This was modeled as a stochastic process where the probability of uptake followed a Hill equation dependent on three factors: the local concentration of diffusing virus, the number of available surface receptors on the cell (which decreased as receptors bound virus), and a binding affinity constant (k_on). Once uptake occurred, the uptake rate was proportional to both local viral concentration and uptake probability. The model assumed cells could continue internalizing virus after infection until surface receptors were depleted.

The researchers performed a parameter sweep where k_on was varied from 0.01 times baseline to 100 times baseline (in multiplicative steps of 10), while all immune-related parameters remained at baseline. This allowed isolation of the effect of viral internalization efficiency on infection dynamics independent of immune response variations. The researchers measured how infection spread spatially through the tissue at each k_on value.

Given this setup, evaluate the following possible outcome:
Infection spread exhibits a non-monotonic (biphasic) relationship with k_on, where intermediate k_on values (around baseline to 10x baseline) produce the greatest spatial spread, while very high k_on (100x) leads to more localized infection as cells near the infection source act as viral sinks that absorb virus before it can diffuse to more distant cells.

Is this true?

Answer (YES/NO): NO